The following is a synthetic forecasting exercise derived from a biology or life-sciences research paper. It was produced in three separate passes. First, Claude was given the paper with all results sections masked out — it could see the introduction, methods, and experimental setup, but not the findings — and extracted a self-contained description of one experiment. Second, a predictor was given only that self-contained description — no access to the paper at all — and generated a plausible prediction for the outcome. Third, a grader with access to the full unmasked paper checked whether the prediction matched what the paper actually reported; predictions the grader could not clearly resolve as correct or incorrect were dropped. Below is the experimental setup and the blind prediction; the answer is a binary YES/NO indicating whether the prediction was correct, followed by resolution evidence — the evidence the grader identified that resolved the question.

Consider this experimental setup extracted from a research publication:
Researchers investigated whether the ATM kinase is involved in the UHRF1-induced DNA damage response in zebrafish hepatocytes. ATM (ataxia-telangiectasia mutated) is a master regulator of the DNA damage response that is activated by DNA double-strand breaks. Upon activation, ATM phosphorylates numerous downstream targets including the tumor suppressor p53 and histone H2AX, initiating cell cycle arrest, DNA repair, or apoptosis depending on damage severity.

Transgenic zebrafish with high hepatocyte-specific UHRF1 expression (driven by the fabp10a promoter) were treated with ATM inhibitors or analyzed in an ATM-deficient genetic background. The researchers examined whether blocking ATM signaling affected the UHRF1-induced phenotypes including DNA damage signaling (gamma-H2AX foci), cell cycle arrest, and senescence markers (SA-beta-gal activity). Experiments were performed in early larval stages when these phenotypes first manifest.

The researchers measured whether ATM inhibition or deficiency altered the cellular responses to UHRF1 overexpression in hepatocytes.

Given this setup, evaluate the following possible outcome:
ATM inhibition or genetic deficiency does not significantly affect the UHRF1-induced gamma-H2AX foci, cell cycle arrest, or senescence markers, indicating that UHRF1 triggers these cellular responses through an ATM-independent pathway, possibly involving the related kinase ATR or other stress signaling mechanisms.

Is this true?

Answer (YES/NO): NO